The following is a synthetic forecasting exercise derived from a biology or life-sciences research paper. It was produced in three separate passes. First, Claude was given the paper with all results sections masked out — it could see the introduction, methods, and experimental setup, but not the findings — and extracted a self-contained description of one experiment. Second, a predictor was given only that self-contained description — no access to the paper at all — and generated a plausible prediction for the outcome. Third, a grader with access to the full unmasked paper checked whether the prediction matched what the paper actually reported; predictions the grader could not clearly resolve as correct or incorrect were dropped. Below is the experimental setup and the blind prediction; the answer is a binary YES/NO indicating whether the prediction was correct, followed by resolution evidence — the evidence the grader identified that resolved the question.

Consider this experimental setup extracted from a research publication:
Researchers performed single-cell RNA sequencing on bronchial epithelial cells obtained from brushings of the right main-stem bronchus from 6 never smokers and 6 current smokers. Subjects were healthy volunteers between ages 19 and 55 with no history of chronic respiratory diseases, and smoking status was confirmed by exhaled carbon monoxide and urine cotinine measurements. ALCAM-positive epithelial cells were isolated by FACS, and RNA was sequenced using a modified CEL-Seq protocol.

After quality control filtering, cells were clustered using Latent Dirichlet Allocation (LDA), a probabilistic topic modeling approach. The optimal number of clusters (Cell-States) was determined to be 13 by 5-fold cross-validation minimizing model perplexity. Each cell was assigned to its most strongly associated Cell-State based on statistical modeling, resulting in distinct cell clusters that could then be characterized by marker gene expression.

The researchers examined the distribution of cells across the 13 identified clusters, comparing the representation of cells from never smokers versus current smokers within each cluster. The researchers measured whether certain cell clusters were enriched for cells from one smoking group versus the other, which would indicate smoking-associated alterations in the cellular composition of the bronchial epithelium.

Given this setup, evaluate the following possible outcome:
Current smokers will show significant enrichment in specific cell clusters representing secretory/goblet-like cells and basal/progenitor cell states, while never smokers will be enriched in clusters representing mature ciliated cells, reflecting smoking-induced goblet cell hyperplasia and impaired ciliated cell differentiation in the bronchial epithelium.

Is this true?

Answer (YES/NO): NO